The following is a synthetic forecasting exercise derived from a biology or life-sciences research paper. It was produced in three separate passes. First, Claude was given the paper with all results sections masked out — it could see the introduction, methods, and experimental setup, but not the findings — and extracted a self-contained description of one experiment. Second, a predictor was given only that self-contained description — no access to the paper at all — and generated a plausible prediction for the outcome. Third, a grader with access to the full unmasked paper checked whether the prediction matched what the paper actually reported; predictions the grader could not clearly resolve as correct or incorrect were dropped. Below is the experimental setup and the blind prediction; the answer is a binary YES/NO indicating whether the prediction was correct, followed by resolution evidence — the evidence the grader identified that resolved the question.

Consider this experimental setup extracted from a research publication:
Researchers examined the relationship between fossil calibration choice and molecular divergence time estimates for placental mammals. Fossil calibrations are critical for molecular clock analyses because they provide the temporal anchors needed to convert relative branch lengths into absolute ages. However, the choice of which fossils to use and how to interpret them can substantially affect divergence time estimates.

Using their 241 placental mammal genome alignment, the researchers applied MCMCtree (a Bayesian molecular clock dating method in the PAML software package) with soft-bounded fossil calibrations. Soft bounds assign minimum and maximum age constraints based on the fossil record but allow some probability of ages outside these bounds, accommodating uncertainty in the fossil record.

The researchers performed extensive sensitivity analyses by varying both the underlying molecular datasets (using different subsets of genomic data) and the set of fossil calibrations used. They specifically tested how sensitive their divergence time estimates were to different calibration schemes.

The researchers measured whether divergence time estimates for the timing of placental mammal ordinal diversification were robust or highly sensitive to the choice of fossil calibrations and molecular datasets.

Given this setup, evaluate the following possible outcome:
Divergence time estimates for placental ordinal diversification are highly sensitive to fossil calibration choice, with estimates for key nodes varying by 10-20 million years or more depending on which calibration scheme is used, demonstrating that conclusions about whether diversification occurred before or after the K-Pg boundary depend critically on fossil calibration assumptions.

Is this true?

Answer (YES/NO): NO